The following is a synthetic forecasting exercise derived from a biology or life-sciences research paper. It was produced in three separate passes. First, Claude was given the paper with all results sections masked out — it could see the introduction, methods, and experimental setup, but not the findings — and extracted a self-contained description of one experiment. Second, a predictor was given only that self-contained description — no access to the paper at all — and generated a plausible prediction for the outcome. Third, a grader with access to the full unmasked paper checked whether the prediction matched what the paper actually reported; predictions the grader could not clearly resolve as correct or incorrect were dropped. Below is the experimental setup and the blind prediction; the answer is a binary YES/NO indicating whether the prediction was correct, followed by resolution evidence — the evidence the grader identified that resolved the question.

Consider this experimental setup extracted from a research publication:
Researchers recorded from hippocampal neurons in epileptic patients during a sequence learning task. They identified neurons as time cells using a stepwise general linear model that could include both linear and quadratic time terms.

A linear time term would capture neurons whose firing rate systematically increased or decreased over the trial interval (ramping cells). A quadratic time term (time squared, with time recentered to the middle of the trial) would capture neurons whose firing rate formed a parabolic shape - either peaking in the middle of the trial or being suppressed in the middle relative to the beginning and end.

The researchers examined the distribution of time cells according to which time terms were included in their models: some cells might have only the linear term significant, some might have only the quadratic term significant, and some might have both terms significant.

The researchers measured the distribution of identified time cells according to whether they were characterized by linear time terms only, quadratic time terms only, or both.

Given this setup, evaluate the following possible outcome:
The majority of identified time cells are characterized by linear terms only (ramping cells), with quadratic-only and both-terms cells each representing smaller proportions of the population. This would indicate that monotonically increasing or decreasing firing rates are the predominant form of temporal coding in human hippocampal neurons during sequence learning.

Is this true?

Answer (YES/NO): YES